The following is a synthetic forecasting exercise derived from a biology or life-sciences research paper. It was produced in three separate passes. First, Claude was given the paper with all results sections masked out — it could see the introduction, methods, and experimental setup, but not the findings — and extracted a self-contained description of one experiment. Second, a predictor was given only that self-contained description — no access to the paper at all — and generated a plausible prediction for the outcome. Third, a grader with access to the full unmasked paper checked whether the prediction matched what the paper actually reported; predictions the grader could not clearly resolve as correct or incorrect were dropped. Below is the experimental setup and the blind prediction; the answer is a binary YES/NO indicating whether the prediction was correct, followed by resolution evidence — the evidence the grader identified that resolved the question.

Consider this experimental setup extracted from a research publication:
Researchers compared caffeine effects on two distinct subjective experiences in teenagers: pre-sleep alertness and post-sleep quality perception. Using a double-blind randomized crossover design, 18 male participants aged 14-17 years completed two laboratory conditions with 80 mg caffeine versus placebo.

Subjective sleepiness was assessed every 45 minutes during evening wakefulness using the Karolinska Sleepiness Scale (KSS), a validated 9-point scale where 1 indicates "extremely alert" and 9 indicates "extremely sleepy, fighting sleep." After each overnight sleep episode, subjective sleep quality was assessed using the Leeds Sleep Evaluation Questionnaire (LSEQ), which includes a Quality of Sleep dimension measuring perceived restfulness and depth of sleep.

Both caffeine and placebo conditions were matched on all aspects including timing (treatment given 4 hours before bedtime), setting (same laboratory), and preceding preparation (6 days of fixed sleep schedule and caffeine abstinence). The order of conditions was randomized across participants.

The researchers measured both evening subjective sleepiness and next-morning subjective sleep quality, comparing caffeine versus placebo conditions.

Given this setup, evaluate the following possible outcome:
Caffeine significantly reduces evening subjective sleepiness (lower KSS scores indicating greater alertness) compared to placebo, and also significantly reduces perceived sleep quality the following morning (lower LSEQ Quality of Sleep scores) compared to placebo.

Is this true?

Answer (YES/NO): NO